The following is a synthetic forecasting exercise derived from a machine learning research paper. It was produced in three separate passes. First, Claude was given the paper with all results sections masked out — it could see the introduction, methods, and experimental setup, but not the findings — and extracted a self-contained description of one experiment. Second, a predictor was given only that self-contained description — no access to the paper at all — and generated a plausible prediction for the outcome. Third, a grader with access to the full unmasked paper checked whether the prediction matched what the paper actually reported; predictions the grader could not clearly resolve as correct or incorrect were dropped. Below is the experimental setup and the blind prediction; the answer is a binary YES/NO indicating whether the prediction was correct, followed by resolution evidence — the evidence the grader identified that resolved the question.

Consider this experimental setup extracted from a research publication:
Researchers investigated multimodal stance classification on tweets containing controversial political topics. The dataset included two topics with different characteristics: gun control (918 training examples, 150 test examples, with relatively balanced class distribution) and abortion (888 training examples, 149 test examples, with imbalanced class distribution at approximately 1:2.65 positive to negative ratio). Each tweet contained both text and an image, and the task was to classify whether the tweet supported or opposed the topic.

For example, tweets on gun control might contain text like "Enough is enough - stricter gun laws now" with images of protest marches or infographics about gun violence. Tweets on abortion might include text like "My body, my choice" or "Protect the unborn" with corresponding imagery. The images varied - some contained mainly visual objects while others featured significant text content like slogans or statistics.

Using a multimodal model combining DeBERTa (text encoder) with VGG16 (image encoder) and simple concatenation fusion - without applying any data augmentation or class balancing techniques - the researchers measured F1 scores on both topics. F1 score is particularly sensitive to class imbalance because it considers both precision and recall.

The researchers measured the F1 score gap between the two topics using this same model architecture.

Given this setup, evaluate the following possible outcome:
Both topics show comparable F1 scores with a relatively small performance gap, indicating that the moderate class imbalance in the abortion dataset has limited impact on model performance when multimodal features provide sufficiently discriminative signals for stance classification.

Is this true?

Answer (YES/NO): NO